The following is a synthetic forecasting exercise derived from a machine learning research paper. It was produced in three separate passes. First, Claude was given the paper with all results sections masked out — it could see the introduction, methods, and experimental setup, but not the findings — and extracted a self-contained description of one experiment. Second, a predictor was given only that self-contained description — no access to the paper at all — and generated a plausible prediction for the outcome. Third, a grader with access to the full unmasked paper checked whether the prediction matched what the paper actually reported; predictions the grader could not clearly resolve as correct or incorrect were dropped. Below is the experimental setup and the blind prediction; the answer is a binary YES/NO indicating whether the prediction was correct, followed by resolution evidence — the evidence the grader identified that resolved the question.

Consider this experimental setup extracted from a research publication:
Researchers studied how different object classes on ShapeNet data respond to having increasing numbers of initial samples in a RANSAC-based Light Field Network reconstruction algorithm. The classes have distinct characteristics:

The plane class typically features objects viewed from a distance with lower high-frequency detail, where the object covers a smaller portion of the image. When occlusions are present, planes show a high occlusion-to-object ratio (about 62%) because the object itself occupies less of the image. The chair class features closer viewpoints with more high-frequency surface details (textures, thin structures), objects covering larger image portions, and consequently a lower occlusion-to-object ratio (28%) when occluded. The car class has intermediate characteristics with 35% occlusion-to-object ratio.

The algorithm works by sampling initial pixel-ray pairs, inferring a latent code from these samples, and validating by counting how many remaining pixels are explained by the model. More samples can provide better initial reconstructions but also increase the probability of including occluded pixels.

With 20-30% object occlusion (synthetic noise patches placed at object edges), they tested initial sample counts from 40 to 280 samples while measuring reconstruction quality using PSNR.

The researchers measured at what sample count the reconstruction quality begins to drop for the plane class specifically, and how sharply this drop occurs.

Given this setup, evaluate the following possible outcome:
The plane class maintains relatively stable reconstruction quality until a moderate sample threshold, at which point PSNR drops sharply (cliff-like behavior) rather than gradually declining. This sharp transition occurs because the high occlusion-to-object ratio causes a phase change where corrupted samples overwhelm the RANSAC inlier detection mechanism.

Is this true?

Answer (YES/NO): YES